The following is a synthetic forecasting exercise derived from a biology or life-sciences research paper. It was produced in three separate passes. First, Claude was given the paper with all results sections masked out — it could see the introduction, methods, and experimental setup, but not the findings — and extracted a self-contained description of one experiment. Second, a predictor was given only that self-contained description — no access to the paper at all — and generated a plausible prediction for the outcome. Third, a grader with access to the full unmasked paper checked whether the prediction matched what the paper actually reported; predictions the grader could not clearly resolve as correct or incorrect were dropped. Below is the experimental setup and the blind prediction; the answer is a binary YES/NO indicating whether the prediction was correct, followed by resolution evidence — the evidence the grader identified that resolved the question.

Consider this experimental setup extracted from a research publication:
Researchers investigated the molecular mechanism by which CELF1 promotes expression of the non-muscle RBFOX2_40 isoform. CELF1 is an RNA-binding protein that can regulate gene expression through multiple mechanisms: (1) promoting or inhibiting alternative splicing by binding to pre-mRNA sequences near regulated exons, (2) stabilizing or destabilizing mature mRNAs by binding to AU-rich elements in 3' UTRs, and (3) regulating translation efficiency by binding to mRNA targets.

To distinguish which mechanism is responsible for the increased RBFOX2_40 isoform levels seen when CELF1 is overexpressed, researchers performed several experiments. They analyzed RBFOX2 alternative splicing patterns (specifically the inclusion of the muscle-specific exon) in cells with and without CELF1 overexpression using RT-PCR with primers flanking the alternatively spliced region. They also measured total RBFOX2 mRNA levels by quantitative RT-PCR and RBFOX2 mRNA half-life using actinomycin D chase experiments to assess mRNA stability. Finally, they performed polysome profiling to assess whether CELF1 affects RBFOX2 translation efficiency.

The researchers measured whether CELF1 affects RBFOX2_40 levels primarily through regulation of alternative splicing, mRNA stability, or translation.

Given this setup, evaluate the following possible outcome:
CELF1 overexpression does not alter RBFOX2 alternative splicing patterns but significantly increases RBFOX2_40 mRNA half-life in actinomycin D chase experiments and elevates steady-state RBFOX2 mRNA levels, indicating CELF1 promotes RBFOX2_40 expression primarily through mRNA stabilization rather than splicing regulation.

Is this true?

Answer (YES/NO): NO